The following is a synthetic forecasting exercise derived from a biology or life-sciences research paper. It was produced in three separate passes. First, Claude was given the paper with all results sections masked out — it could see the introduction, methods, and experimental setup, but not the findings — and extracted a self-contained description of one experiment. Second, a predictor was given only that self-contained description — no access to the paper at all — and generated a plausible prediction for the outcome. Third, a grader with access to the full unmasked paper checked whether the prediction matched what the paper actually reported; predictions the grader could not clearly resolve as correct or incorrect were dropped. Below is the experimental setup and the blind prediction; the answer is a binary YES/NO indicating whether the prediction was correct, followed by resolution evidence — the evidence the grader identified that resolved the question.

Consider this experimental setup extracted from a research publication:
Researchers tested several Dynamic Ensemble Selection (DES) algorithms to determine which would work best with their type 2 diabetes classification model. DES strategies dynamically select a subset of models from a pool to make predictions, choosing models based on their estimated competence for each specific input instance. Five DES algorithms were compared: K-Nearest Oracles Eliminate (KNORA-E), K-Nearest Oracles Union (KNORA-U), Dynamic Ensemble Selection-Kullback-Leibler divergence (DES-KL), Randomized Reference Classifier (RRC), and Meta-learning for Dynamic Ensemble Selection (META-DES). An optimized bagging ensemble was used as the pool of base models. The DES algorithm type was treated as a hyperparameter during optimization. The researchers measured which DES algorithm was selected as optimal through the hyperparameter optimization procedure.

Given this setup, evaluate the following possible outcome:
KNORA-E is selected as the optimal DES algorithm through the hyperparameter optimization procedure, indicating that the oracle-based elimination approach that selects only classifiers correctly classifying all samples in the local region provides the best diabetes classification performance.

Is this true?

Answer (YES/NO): NO